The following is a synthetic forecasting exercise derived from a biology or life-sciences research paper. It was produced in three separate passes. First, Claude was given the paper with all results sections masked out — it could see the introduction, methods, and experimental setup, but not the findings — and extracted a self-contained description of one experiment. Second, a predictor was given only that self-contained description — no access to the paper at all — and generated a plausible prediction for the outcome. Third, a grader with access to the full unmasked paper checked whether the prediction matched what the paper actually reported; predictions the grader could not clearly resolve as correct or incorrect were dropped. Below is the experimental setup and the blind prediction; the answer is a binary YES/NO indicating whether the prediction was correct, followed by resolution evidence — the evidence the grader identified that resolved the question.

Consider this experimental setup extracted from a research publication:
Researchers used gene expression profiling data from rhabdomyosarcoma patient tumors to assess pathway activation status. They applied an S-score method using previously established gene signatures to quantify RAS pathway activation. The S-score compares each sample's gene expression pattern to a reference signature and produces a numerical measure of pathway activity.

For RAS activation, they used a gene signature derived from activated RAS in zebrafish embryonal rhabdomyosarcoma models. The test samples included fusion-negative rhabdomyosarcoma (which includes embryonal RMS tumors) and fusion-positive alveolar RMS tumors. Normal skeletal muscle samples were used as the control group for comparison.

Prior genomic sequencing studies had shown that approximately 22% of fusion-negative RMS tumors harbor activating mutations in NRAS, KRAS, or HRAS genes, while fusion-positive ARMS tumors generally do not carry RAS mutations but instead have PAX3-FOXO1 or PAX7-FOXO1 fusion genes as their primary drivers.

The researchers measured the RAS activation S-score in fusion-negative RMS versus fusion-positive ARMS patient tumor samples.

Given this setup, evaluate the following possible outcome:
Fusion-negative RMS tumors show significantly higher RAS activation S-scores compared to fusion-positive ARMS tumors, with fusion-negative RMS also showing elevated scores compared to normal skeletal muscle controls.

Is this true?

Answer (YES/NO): NO